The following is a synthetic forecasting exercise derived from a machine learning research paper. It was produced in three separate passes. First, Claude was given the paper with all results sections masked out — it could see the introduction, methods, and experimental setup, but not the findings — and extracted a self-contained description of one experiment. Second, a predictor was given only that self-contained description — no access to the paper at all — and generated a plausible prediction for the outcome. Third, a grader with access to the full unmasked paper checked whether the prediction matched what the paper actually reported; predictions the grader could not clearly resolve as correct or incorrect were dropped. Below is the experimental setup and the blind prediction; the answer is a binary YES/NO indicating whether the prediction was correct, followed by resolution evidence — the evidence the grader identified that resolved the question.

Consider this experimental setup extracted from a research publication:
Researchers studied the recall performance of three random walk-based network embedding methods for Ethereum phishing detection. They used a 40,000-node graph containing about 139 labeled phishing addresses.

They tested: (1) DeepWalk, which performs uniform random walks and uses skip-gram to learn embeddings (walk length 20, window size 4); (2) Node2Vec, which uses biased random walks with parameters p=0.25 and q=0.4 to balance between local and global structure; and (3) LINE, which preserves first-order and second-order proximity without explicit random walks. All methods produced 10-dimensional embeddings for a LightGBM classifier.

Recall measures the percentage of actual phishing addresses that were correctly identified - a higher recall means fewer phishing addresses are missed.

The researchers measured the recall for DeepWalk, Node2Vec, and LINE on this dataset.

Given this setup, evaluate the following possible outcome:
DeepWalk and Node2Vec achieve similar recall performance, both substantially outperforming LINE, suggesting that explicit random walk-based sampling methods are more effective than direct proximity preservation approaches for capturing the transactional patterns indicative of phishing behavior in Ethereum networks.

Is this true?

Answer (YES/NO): NO